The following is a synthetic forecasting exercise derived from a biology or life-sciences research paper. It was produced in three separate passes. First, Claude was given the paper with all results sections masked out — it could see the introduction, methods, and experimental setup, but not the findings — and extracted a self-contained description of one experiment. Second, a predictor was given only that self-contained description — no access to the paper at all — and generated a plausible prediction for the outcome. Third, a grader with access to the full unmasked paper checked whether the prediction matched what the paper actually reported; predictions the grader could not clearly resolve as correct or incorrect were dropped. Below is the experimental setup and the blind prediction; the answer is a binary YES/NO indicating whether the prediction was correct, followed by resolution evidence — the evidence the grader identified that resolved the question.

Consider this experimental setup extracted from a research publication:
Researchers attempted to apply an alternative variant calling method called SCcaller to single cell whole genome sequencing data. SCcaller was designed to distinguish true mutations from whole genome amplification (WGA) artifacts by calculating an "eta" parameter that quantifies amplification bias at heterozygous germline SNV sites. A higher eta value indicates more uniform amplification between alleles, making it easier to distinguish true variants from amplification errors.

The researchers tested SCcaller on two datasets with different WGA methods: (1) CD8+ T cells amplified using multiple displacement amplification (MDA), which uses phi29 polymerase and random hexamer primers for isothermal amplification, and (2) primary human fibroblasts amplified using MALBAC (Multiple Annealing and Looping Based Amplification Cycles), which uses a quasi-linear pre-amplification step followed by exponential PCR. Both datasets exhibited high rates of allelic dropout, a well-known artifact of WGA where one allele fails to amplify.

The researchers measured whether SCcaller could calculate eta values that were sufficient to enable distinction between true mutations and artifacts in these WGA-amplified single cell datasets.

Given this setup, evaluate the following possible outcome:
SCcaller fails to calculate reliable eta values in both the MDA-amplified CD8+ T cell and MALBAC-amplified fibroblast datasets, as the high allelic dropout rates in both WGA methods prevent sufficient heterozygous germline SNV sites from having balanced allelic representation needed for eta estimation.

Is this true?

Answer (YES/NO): NO